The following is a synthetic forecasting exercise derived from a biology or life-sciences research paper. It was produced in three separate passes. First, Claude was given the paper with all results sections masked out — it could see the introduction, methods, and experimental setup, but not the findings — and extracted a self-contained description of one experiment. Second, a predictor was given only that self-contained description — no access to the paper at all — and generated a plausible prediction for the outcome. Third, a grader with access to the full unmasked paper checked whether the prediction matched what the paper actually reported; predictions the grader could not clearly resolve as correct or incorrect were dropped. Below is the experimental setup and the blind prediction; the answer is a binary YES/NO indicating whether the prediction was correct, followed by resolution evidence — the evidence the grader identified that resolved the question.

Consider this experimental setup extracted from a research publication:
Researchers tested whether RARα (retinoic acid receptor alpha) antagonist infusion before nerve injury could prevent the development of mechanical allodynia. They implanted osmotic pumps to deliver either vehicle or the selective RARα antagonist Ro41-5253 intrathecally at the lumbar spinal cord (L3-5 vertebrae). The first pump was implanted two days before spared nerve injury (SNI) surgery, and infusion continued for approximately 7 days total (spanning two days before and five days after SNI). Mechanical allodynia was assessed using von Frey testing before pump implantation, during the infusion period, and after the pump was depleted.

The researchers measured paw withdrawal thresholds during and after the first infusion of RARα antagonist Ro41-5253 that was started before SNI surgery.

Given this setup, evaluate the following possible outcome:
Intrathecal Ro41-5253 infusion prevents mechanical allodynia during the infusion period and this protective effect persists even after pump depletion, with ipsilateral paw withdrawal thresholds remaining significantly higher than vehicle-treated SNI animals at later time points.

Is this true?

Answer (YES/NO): NO